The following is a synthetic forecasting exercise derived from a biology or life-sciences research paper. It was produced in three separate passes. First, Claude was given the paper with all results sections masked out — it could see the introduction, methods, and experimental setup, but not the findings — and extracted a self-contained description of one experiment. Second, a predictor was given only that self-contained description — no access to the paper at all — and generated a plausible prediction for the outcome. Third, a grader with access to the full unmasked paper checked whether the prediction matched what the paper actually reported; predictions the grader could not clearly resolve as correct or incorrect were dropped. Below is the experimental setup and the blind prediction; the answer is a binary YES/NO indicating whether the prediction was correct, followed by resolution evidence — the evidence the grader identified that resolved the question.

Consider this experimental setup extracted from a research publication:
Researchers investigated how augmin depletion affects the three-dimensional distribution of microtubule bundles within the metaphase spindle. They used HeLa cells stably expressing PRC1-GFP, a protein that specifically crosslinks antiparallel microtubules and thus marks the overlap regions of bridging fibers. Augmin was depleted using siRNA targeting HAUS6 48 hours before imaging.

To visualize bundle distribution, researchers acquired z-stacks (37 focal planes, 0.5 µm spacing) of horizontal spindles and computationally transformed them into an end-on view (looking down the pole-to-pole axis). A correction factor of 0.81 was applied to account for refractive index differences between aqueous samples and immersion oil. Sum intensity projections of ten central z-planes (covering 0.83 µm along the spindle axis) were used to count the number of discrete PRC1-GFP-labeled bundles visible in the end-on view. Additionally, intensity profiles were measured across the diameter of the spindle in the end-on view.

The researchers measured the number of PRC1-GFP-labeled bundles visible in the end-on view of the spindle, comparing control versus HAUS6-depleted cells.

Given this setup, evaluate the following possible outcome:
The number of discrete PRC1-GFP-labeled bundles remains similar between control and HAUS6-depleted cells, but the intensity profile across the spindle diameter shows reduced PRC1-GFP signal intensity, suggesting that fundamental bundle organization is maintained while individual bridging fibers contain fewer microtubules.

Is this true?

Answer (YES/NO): NO